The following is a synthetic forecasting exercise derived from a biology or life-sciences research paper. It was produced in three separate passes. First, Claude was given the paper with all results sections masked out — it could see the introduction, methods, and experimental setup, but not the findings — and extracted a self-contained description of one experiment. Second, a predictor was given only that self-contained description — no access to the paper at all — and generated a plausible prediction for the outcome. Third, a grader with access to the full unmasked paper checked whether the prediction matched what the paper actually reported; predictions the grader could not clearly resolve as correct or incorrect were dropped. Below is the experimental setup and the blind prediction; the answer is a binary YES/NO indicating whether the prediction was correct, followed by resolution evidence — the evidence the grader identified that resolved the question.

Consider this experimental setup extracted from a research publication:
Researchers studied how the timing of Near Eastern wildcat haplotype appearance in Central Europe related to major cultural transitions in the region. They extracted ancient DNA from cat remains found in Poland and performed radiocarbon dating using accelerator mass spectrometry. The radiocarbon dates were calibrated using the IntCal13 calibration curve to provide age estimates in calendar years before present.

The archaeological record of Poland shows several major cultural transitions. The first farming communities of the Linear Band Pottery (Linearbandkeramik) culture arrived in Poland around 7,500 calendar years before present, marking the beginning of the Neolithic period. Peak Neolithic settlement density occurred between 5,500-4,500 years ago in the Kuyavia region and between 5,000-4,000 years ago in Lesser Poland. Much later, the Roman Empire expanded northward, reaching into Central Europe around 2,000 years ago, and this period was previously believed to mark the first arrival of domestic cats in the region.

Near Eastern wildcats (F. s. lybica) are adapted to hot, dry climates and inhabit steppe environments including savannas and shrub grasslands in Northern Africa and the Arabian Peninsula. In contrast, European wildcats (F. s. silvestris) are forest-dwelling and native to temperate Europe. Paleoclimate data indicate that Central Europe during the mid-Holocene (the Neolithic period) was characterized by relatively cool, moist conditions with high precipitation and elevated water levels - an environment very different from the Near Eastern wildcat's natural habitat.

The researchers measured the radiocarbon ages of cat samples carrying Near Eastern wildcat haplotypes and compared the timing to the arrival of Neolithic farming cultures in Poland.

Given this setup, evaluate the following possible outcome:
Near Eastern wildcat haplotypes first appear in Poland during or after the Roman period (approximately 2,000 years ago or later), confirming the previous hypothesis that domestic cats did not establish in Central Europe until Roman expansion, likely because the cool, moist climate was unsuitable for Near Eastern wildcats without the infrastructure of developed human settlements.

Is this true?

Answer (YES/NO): NO